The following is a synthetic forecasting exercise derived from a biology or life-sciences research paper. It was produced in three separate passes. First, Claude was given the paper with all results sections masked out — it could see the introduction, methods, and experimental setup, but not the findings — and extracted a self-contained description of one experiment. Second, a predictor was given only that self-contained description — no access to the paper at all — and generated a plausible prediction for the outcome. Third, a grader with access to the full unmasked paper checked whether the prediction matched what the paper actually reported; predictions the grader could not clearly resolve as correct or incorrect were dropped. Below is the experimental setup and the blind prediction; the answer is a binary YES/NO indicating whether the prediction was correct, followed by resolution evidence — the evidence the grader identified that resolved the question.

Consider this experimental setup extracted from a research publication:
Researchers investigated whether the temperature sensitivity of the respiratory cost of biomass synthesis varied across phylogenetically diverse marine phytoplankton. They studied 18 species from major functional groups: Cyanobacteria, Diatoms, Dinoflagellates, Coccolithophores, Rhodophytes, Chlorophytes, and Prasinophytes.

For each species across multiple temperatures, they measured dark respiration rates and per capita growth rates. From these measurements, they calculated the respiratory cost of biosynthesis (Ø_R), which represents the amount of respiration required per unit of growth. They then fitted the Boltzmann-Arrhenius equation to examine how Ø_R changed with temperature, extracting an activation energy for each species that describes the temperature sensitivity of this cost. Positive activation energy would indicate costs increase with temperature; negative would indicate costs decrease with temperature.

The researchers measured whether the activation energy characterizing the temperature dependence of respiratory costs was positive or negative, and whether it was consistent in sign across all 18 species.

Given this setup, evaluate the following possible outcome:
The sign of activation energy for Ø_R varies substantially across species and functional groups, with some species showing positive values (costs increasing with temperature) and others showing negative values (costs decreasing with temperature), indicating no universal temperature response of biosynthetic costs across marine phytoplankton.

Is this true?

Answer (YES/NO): NO